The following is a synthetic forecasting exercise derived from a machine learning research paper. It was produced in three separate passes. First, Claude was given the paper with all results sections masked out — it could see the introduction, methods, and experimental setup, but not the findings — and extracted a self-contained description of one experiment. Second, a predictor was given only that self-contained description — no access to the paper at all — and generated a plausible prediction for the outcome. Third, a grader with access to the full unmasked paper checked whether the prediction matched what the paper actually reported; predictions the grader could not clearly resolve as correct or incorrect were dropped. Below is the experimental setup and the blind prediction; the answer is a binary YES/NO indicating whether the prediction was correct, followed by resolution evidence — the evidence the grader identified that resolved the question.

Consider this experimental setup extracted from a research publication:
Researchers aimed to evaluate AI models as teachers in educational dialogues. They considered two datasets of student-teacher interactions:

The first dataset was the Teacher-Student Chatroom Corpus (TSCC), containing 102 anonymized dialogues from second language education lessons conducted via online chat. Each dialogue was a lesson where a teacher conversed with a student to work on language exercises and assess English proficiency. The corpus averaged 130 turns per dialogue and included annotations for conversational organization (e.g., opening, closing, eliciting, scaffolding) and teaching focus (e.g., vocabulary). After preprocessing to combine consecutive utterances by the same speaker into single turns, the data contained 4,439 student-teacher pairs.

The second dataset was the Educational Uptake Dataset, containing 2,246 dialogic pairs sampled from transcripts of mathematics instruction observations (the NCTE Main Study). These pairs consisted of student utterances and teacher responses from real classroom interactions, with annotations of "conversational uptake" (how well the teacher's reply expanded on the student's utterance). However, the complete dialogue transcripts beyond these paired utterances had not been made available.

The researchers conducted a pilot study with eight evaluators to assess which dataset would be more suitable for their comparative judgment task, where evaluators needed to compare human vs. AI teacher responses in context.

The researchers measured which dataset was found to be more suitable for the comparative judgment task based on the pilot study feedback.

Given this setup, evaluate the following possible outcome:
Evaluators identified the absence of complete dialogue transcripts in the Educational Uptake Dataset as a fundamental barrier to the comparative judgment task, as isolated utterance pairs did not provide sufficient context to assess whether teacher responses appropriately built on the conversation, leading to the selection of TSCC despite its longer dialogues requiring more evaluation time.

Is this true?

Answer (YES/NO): NO